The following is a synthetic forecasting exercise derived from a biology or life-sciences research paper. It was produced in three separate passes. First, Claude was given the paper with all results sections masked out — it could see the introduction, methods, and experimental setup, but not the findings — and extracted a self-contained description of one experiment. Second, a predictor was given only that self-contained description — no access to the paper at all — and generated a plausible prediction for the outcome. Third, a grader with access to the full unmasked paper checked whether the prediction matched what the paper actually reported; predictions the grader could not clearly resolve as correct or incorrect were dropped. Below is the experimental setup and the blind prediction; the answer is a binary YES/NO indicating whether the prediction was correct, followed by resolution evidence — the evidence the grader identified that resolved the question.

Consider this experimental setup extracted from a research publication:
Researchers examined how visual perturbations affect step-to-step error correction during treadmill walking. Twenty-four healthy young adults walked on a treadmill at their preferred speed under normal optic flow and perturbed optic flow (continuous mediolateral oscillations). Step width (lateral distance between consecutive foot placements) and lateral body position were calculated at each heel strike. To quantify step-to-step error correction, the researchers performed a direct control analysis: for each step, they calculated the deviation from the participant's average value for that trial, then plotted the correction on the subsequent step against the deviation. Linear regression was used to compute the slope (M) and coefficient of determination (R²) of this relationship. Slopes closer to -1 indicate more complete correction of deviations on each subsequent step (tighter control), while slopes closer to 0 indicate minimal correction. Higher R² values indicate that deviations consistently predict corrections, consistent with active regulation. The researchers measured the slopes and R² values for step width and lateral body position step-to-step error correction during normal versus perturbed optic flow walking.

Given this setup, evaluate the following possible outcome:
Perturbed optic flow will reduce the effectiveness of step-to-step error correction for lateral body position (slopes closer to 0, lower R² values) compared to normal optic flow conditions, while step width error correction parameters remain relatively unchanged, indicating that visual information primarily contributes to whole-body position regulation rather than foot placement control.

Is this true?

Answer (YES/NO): NO